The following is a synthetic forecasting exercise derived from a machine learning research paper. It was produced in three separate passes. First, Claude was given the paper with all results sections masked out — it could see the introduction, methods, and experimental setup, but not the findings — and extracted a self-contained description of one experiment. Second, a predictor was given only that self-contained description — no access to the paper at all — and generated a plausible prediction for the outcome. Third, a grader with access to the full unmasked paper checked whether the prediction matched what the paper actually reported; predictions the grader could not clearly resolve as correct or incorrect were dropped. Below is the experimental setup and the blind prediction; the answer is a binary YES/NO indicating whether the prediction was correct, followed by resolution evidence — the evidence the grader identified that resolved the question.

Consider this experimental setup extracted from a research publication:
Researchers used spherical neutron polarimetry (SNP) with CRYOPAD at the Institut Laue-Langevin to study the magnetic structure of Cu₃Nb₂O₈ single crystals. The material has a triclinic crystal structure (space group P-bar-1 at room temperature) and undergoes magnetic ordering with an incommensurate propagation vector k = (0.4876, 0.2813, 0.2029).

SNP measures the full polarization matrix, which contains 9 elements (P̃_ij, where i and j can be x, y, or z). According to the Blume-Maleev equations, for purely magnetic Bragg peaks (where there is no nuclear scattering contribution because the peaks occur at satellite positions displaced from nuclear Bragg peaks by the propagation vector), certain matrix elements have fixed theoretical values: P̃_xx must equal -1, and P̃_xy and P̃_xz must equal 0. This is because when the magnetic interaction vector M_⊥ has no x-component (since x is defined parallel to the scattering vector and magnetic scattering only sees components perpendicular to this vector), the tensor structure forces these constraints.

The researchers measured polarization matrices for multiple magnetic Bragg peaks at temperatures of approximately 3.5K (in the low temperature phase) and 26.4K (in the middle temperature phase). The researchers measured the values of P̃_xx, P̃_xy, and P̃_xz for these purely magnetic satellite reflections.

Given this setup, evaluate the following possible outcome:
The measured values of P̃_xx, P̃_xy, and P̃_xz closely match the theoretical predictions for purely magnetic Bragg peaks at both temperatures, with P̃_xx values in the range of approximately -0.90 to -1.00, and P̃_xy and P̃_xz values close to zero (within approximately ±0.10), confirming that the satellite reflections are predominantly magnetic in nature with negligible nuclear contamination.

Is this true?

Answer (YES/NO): NO